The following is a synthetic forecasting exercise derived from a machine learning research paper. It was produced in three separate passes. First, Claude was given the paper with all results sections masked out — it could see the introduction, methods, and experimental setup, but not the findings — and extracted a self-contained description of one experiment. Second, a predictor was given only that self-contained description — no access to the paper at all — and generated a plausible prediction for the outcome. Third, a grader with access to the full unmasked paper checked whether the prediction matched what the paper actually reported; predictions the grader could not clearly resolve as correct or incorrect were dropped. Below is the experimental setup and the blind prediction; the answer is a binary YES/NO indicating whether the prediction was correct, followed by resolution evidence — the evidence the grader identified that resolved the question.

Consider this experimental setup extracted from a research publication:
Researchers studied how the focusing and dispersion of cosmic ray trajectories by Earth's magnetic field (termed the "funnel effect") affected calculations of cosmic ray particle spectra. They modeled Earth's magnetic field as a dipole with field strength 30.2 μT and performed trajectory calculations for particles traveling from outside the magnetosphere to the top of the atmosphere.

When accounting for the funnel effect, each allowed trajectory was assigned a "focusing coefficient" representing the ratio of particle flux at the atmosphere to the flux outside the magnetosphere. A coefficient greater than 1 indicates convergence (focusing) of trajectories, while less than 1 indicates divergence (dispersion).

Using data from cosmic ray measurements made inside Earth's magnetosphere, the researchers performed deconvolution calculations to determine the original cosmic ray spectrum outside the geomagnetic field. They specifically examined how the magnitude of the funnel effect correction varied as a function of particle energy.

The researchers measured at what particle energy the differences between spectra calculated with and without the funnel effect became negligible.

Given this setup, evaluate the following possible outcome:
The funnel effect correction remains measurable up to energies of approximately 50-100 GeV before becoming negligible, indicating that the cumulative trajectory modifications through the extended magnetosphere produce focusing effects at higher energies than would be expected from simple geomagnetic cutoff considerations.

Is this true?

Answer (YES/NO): NO